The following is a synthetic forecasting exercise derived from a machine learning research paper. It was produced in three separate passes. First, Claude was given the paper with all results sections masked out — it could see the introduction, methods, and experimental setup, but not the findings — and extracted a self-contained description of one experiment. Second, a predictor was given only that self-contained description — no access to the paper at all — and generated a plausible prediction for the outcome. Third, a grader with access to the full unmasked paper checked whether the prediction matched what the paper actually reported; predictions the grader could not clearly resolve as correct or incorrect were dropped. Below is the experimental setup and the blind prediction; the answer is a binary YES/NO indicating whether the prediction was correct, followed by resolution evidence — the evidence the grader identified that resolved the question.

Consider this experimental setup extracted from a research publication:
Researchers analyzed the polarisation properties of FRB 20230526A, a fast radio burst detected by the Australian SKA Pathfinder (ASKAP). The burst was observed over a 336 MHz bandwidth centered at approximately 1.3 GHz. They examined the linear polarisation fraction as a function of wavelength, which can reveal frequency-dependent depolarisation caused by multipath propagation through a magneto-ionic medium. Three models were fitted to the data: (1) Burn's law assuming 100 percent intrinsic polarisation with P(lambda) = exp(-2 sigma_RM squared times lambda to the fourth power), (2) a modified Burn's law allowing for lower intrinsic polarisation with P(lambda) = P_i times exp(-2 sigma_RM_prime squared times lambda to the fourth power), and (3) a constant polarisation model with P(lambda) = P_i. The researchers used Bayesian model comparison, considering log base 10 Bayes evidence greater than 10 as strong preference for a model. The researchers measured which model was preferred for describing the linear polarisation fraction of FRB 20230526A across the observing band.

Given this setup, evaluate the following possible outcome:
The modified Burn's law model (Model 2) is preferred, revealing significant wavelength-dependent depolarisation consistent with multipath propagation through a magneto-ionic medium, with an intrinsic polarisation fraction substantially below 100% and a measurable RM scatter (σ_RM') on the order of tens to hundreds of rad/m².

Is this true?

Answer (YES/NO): NO